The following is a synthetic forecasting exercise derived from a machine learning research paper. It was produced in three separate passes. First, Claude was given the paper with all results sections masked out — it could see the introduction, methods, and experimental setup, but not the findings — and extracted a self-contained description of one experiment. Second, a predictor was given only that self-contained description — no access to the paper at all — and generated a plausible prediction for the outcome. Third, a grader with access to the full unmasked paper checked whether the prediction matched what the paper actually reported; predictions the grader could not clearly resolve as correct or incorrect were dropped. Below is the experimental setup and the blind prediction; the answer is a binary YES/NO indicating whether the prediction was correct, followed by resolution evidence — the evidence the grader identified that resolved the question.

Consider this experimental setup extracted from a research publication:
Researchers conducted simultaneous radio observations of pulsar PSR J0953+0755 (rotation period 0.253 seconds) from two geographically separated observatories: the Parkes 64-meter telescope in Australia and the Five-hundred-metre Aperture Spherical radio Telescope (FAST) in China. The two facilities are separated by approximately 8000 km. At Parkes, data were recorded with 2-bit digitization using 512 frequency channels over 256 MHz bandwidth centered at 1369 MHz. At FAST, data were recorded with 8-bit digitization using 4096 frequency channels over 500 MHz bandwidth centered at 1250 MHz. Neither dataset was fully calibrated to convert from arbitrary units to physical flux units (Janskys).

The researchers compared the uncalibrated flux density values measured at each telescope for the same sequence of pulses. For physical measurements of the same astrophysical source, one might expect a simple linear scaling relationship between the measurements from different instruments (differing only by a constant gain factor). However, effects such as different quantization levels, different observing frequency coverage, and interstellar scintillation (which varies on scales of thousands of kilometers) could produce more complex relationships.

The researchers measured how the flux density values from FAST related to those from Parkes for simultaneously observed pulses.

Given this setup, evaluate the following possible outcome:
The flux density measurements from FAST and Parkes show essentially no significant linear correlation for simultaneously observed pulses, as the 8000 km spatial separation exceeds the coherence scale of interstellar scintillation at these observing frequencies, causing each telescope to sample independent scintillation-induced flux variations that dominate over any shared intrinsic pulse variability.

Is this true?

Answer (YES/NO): NO